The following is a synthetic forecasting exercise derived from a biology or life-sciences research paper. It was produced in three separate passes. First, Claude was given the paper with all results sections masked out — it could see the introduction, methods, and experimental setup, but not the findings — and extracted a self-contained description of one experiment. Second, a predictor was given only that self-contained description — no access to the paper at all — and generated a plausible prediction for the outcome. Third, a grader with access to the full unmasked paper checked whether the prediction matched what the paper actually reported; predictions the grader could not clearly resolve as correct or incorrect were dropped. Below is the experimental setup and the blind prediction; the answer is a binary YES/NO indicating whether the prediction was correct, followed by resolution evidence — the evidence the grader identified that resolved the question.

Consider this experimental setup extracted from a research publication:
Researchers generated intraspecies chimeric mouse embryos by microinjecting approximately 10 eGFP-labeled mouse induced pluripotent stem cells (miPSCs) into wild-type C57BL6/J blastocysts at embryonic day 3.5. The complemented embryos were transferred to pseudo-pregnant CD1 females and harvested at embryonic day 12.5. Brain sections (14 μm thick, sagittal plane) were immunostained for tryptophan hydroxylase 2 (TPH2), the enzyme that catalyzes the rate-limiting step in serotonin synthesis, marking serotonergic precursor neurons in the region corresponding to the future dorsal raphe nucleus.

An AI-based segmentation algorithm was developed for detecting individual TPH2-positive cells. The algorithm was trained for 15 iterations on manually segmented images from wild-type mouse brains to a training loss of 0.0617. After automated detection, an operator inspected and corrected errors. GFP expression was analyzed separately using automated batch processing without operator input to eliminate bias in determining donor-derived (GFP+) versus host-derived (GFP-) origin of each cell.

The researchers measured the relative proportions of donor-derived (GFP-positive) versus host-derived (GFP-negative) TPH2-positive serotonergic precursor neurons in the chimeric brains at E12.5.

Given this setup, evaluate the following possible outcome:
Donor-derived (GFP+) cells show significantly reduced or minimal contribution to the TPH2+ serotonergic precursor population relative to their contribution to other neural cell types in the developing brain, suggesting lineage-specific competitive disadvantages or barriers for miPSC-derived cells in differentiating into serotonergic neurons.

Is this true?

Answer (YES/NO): YES